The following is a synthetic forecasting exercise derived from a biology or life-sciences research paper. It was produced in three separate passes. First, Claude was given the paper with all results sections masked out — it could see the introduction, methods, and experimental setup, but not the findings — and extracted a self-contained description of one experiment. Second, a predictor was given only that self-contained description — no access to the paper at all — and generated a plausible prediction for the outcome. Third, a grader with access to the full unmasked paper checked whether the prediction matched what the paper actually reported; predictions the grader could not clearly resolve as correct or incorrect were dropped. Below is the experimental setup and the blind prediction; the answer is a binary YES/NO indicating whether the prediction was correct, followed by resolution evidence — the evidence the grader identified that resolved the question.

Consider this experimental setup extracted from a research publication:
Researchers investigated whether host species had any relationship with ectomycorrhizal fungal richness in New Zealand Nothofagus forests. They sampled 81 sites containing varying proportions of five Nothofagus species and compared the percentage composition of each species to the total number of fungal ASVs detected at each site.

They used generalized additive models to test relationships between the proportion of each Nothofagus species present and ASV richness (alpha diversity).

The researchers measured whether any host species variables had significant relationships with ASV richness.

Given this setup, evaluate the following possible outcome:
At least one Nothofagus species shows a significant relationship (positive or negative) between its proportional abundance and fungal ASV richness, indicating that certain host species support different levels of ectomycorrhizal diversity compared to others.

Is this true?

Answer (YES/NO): NO